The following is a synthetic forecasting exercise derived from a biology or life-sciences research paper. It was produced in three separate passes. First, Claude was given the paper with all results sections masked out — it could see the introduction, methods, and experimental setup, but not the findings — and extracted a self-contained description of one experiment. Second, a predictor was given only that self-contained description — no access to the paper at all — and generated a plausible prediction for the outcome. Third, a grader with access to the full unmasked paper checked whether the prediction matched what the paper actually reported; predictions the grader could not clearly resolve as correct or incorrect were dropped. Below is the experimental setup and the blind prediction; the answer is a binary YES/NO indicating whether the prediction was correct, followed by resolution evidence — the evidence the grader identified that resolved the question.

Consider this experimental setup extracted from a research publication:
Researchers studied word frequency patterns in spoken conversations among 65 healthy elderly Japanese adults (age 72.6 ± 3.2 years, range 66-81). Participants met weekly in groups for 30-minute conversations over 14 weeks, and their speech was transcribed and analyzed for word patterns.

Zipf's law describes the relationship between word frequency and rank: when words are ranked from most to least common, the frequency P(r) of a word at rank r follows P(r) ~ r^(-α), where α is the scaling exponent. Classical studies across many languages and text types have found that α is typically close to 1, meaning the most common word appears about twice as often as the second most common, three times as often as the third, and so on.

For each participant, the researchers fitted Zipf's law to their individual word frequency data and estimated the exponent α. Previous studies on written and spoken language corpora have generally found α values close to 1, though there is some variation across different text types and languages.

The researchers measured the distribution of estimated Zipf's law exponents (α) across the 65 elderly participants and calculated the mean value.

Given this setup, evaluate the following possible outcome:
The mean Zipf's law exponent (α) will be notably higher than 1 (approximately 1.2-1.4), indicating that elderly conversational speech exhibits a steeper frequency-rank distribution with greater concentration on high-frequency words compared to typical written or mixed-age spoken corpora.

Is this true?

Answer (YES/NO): YES